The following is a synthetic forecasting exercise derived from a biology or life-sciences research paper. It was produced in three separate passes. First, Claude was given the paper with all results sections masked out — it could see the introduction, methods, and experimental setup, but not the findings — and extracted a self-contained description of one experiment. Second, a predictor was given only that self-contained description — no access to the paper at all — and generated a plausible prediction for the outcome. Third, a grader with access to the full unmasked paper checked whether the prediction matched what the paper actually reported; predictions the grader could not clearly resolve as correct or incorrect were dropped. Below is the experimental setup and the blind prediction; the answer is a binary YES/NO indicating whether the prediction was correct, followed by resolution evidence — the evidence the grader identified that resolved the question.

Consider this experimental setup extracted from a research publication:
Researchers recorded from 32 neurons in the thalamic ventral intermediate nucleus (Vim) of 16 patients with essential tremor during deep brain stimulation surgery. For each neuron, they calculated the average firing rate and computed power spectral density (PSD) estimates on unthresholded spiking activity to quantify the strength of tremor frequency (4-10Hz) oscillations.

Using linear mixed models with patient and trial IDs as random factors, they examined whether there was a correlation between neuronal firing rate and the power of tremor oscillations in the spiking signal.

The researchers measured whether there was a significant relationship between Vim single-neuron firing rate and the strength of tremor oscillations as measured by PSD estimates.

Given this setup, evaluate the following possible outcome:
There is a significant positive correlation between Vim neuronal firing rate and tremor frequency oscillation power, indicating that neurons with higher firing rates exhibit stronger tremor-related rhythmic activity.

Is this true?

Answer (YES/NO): NO